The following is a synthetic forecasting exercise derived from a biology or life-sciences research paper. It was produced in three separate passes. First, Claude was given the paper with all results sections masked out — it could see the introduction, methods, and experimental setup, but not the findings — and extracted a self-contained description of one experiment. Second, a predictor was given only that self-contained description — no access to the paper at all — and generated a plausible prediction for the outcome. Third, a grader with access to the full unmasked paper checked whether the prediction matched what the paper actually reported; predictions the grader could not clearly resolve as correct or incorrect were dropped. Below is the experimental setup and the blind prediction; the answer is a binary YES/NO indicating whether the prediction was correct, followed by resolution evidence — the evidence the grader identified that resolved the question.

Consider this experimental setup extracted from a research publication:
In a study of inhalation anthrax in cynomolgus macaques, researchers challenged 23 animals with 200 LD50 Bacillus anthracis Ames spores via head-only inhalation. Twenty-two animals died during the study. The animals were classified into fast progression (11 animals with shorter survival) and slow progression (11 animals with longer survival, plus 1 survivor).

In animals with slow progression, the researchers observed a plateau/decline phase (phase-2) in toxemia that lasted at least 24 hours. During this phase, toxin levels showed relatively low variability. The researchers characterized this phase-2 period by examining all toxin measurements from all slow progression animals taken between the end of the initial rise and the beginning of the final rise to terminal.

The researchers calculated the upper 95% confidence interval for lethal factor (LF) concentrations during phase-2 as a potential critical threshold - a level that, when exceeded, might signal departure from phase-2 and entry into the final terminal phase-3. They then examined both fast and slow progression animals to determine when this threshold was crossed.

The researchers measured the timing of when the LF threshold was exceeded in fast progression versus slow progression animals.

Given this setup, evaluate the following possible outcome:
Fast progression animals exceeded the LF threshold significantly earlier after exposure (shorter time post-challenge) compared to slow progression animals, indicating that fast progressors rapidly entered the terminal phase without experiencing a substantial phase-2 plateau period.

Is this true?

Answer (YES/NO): YES